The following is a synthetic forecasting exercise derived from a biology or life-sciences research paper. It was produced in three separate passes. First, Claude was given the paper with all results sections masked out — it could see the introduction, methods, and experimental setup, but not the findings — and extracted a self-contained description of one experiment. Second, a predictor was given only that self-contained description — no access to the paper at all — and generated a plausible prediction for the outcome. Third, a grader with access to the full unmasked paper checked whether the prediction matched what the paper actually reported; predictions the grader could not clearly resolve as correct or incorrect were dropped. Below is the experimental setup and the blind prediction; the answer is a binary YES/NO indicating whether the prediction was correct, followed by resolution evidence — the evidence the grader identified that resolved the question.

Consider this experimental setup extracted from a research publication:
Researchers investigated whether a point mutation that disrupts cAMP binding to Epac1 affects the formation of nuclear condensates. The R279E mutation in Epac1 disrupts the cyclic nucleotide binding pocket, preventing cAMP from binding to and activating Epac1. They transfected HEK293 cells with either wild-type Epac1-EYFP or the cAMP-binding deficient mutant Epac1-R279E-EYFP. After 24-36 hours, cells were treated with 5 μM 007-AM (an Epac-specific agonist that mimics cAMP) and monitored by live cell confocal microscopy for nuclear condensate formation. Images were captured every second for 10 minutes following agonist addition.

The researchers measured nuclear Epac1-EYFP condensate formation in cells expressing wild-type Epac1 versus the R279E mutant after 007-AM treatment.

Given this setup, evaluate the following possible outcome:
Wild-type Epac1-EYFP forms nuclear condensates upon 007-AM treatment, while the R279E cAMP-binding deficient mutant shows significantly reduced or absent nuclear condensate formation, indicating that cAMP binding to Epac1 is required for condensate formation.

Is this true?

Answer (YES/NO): YES